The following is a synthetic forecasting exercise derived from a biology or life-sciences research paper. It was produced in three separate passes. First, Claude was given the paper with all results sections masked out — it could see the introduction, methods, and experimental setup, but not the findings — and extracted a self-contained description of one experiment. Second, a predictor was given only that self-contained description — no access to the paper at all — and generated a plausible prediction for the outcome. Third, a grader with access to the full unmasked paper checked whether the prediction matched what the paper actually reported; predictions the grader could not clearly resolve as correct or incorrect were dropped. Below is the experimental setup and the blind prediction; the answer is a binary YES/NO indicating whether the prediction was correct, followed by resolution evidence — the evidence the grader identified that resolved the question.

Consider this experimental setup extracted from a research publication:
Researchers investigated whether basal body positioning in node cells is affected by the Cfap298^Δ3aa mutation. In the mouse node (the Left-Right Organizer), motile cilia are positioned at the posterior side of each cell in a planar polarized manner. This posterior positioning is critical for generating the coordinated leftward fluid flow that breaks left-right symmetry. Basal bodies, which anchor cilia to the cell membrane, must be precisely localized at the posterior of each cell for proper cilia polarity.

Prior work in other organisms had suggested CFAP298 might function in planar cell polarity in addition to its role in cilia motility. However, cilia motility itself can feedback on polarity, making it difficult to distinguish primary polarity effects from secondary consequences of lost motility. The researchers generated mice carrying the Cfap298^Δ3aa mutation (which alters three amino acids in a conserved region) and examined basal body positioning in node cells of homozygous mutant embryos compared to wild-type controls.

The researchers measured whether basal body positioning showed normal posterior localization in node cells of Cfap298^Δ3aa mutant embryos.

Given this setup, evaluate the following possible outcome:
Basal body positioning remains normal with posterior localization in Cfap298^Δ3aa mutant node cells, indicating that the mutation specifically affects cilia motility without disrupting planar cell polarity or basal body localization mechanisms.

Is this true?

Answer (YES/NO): YES